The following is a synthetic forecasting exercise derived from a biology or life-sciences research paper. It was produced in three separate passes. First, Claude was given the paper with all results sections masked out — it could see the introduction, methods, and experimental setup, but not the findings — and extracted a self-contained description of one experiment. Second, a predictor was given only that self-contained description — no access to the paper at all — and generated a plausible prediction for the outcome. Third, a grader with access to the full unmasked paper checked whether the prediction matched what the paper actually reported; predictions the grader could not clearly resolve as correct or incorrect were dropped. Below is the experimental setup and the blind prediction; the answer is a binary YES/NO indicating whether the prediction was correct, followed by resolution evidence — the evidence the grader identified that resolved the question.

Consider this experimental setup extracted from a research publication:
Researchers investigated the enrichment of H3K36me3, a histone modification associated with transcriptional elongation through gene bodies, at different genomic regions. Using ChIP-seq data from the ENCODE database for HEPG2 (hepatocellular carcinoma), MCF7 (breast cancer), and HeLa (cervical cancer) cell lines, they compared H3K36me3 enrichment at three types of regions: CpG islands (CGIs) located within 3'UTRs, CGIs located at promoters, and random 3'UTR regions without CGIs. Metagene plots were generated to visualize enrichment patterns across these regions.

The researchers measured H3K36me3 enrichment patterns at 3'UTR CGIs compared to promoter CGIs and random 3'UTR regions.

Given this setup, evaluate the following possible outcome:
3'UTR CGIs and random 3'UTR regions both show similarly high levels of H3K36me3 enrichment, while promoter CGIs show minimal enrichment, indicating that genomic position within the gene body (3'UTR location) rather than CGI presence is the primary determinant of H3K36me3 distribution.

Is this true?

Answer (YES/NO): YES